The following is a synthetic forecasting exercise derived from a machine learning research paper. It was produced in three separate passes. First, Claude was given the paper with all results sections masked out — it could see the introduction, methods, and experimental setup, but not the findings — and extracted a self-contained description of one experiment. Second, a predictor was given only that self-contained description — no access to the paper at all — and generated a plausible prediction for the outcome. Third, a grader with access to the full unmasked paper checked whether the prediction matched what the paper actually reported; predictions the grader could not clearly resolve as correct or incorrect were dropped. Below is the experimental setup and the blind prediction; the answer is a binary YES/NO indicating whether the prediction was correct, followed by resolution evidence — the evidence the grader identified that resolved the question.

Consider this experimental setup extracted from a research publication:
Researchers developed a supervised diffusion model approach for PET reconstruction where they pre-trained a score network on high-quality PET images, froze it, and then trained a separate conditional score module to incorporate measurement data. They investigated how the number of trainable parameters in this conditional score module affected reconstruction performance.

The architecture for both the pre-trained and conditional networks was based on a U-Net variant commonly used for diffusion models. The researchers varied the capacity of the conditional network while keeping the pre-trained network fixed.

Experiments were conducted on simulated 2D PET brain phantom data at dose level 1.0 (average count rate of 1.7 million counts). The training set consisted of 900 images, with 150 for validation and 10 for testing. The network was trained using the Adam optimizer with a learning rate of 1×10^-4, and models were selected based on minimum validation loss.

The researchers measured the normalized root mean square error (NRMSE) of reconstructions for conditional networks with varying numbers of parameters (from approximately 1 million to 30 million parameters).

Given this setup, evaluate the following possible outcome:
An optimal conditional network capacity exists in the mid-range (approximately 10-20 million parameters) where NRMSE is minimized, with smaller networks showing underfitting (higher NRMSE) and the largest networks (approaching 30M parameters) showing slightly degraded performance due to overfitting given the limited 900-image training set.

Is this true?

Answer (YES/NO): NO